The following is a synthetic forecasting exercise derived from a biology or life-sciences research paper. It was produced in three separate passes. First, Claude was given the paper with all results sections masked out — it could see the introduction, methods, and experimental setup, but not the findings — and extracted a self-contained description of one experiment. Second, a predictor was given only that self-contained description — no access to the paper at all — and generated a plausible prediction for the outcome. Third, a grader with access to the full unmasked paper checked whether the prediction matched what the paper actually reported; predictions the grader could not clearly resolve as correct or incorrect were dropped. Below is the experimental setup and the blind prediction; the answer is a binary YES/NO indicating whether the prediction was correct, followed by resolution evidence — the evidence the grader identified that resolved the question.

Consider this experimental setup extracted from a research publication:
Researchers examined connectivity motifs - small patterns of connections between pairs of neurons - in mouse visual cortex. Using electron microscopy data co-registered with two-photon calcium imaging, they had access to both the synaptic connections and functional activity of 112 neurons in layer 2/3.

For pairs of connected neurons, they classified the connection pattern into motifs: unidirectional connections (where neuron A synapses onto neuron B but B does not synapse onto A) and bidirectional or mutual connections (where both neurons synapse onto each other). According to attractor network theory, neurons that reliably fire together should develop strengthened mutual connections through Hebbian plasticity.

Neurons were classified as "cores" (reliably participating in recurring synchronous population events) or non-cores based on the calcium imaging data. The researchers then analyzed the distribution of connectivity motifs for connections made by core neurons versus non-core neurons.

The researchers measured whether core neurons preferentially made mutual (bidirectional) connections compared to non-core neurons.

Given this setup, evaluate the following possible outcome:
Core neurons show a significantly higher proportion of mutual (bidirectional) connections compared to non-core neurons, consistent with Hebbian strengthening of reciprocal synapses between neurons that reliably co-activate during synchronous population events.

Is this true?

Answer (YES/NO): NO